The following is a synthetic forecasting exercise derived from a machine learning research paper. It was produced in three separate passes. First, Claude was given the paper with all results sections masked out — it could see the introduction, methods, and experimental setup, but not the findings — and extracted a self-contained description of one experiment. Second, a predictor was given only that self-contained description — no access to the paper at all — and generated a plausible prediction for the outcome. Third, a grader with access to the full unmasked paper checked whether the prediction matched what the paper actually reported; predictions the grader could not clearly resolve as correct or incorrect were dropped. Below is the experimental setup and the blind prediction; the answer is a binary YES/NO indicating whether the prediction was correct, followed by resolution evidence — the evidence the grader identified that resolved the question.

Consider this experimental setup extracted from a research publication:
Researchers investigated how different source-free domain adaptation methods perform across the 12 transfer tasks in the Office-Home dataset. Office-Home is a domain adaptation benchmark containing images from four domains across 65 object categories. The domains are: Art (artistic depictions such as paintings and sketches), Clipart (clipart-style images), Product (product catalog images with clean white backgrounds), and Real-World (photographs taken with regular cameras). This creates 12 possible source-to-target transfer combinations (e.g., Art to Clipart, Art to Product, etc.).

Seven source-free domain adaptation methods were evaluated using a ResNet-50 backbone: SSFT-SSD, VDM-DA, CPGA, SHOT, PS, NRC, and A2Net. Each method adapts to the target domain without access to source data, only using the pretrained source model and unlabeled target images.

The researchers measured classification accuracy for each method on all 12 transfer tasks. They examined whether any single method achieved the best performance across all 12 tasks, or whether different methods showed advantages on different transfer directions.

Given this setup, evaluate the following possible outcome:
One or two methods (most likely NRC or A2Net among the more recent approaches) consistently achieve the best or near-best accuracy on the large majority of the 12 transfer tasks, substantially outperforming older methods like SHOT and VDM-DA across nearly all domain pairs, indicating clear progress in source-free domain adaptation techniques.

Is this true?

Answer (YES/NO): NO